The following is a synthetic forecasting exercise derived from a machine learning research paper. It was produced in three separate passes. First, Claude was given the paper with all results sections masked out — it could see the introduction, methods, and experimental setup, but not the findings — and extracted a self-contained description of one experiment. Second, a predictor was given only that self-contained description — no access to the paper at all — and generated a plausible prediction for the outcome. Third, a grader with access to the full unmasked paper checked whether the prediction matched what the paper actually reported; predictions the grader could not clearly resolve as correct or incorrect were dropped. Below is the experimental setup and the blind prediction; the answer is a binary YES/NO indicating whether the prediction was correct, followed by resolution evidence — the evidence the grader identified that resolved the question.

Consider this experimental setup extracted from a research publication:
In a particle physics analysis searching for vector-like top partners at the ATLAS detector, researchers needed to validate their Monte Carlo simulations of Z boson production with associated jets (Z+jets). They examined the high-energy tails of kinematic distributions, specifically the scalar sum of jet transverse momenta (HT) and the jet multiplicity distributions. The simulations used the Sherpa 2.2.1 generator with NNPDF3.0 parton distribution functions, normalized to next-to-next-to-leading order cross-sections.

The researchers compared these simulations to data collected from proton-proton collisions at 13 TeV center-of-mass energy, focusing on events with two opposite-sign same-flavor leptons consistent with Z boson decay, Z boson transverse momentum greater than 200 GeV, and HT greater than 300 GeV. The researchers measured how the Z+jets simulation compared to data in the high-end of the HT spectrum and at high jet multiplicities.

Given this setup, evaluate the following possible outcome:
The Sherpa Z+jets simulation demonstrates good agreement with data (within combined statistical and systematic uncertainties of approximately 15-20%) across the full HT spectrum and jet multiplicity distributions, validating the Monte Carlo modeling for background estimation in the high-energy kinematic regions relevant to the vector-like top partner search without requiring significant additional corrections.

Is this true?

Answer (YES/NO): NO